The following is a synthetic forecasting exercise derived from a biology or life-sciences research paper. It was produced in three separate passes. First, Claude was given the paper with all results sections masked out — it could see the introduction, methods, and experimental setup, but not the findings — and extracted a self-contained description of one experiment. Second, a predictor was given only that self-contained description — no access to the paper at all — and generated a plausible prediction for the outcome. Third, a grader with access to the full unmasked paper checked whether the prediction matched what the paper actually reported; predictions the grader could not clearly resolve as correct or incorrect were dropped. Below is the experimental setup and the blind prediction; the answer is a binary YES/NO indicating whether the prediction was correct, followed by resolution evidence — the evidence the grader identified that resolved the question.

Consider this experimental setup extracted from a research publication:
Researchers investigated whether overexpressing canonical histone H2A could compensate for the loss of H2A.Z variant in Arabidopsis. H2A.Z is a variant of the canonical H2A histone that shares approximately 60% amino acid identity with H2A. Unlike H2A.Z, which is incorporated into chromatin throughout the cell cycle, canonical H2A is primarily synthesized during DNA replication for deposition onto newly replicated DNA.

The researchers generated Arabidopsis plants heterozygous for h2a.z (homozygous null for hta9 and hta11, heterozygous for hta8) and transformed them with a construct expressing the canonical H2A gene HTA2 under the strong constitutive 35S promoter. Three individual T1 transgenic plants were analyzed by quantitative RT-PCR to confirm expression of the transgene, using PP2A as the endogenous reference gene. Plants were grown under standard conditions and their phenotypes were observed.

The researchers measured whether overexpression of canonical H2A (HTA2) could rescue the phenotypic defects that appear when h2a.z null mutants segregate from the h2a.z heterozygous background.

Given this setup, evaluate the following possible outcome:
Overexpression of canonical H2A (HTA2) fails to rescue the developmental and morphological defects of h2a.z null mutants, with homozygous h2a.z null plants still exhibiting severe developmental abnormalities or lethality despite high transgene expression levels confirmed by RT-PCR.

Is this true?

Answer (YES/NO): YES